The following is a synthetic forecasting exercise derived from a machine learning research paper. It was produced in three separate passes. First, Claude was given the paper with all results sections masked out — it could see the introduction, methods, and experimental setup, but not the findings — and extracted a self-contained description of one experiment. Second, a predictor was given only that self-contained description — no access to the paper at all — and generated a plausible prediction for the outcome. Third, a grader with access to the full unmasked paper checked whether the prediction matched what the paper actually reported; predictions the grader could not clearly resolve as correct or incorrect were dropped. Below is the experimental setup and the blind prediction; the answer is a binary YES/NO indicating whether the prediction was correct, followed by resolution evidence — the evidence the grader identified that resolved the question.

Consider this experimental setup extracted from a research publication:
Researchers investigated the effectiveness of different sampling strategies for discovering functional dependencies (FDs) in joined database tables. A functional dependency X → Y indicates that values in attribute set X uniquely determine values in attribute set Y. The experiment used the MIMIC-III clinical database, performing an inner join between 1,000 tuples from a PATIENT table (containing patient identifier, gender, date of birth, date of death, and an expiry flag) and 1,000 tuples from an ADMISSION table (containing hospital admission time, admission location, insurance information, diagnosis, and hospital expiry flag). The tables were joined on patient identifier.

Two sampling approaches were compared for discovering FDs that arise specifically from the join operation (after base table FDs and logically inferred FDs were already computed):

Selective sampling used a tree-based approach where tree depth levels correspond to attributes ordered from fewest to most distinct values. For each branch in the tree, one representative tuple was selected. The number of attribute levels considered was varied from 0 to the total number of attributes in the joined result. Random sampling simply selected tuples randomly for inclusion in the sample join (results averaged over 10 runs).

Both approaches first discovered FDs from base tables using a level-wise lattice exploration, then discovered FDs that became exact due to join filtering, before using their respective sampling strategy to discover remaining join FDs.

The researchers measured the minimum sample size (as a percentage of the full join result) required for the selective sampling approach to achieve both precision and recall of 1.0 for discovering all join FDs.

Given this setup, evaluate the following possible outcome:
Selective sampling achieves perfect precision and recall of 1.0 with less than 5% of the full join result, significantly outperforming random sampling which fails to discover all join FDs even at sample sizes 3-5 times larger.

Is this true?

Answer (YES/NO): NO